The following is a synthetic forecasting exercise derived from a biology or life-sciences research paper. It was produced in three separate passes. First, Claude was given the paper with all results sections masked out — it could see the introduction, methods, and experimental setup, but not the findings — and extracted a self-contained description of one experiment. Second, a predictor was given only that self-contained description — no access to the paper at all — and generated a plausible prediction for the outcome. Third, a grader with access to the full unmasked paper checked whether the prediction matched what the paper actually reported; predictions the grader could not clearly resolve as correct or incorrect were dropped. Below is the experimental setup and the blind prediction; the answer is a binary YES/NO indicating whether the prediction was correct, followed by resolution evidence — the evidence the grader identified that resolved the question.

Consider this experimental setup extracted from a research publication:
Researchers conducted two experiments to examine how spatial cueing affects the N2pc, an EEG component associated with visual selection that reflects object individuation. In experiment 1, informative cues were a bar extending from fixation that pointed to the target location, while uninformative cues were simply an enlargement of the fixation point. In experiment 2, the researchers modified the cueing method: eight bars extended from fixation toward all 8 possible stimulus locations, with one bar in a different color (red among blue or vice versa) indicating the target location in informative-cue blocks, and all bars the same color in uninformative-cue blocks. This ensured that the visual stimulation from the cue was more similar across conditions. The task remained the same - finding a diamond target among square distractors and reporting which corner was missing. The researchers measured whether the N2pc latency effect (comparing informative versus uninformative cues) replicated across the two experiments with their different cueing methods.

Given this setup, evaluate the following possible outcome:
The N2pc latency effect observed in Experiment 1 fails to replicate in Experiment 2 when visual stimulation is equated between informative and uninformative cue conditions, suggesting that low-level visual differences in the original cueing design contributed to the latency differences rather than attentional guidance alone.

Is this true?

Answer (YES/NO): NO